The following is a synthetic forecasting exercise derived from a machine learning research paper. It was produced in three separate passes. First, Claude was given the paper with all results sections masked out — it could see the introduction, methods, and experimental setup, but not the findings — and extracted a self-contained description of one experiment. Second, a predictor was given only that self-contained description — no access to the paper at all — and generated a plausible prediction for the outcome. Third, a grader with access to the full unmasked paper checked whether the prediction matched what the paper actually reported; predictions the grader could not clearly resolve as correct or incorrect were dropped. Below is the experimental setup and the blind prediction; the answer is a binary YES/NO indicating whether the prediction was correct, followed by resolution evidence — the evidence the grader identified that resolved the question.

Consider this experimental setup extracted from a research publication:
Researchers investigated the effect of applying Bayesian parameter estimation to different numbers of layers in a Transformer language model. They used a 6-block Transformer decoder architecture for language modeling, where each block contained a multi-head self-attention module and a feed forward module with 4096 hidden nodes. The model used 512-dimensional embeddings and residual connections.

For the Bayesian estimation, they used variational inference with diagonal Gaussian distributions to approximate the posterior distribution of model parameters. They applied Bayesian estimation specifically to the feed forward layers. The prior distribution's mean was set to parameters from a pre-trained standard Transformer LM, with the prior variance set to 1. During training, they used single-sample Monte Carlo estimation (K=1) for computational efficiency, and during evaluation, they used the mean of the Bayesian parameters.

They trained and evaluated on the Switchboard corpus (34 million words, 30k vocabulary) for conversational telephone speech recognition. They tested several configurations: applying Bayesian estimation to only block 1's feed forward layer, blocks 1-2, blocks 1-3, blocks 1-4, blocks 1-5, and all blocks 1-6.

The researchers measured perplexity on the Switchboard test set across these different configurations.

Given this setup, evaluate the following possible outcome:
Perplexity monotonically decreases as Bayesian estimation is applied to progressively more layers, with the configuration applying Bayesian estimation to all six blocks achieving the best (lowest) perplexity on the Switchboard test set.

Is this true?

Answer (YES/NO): NO